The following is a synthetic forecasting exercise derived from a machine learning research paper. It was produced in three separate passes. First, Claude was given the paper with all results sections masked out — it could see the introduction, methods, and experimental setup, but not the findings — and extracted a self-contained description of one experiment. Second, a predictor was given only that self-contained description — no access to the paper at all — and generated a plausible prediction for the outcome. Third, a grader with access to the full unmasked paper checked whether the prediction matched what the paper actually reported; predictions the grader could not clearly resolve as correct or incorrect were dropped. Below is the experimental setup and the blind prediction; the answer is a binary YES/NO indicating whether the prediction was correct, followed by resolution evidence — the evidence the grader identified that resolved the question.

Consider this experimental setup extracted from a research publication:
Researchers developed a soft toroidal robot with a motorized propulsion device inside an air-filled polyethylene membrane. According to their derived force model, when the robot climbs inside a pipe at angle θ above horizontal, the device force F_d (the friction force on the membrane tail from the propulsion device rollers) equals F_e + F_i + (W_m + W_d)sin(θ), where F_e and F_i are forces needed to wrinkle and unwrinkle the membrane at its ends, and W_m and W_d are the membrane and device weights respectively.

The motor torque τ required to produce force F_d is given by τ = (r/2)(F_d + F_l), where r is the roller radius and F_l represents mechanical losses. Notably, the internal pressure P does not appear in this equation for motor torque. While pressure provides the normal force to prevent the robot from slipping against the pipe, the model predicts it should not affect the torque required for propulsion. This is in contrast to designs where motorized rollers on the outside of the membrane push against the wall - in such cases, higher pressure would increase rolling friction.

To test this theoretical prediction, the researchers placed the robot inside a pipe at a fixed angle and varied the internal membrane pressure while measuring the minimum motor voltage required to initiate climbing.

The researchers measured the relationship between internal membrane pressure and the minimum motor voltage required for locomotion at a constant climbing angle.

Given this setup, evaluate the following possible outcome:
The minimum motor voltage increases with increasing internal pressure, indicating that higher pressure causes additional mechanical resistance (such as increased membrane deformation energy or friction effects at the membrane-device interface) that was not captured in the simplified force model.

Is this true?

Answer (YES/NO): NO